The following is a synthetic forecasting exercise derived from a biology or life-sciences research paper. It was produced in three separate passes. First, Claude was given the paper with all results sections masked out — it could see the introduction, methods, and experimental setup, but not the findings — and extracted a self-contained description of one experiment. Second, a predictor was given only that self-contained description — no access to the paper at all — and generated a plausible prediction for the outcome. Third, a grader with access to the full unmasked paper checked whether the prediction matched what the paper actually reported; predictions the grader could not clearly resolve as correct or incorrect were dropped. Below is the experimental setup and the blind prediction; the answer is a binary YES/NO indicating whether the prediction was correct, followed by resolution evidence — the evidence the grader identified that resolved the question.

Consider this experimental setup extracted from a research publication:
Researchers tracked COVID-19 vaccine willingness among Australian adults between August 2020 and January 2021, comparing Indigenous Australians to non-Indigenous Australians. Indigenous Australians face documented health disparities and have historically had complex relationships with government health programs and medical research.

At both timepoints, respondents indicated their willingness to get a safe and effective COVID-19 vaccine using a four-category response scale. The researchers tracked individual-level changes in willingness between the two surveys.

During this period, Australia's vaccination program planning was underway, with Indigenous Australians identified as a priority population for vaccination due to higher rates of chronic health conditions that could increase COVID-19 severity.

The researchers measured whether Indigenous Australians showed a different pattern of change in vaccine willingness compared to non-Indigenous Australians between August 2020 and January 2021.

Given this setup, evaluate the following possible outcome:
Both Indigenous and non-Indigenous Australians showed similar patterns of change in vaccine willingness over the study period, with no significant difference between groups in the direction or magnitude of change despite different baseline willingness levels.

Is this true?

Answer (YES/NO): NO